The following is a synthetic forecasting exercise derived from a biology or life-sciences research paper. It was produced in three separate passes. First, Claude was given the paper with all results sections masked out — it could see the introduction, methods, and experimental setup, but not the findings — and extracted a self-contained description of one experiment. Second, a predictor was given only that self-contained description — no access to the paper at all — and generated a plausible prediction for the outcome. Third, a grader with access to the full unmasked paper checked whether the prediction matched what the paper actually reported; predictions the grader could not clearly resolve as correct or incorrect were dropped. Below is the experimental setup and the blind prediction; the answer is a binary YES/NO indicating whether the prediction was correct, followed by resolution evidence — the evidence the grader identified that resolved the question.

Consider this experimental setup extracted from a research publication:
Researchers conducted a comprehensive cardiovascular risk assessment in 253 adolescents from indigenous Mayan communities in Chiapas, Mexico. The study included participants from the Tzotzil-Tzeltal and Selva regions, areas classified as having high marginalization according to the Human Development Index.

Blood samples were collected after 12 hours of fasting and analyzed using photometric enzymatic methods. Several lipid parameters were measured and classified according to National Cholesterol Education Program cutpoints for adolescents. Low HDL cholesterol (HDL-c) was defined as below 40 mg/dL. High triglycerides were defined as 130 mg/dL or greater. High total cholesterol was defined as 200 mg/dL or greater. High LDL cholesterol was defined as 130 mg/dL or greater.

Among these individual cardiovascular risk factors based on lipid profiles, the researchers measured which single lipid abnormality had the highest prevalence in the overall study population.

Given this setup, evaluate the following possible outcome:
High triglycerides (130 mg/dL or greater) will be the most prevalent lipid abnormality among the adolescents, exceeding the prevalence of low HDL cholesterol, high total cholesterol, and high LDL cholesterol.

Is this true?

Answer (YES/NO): NO